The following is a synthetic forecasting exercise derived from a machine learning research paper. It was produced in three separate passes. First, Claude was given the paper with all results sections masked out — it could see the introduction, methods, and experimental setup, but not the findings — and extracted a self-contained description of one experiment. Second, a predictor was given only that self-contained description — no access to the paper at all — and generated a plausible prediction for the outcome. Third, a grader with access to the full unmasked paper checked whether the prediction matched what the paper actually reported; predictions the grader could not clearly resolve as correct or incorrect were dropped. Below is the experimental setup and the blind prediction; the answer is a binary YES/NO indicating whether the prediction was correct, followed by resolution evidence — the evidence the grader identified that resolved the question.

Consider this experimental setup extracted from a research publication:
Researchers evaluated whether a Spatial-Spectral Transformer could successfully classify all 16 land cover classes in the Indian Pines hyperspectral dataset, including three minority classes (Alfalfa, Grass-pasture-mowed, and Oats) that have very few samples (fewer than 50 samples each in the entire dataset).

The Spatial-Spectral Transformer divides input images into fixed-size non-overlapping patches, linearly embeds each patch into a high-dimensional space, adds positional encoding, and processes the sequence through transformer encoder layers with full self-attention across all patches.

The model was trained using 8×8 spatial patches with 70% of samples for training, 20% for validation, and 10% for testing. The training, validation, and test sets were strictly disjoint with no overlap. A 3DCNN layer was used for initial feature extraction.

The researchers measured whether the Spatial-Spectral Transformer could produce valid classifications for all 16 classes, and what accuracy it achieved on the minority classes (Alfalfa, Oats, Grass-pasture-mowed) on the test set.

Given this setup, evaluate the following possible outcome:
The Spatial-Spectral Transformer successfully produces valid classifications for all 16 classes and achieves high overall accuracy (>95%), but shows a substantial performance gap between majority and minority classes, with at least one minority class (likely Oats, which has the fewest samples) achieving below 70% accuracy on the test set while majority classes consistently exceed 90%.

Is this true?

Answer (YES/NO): NO